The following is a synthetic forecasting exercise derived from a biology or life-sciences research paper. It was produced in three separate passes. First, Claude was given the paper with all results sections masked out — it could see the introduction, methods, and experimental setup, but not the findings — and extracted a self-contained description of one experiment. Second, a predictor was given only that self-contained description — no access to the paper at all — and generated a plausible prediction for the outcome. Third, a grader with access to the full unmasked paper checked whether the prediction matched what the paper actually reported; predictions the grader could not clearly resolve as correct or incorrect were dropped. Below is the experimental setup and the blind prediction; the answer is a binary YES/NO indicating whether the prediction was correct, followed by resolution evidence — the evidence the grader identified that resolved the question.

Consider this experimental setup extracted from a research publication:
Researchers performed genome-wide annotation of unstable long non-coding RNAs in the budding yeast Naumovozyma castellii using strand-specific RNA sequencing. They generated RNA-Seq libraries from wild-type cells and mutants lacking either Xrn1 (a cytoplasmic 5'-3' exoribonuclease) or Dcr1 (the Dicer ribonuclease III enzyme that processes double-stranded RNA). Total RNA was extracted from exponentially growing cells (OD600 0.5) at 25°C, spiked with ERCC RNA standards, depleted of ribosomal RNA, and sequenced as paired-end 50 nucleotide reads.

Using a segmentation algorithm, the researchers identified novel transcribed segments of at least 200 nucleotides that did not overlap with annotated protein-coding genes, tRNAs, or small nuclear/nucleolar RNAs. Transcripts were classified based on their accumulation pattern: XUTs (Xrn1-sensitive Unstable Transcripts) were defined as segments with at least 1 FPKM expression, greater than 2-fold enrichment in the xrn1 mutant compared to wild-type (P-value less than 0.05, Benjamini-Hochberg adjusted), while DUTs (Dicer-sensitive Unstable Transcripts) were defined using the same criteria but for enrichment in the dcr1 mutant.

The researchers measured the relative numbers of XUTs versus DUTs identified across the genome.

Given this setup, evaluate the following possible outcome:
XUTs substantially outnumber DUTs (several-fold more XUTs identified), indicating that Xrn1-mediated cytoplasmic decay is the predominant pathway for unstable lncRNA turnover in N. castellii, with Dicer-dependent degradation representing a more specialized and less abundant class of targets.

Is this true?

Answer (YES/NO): YES